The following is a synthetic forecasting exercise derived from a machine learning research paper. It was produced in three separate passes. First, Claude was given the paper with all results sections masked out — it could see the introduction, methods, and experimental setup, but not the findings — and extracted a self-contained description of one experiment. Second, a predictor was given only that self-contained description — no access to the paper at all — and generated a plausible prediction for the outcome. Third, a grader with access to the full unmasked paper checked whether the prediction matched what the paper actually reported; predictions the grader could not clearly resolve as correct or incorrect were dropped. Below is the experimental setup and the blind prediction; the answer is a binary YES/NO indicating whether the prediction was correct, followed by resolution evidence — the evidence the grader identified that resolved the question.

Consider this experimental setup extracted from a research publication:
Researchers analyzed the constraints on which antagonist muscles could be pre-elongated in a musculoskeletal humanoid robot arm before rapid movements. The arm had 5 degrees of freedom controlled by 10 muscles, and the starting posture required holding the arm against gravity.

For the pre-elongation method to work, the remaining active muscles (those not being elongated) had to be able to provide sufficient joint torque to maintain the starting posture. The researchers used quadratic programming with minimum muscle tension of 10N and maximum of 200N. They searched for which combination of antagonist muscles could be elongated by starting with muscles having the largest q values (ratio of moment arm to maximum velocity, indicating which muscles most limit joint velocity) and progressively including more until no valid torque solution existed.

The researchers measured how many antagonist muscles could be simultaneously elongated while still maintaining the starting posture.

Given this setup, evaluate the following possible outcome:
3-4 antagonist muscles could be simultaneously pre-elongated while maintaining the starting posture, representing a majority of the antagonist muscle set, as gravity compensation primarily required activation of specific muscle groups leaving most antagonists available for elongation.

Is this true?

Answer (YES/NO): NO